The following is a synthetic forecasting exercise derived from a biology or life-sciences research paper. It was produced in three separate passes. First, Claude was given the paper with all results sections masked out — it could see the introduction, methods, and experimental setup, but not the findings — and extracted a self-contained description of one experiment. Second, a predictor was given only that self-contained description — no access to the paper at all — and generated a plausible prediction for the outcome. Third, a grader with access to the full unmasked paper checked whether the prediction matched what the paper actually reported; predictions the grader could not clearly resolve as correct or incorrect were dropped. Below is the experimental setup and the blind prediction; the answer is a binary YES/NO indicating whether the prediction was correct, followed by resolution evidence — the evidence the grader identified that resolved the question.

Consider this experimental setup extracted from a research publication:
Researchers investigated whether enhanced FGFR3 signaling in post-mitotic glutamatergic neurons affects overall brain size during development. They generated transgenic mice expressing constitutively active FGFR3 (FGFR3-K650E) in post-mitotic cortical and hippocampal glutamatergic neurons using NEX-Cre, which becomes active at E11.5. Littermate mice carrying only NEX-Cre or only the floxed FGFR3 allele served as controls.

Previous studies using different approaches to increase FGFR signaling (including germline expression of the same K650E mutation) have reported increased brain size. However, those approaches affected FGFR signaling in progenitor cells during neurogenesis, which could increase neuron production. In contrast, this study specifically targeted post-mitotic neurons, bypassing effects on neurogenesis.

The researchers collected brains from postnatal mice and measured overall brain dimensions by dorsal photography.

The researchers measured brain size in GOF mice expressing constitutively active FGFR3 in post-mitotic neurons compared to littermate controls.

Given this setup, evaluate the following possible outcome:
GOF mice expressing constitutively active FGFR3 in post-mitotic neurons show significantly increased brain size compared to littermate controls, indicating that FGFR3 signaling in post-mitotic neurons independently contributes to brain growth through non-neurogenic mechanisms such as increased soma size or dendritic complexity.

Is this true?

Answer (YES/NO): NO